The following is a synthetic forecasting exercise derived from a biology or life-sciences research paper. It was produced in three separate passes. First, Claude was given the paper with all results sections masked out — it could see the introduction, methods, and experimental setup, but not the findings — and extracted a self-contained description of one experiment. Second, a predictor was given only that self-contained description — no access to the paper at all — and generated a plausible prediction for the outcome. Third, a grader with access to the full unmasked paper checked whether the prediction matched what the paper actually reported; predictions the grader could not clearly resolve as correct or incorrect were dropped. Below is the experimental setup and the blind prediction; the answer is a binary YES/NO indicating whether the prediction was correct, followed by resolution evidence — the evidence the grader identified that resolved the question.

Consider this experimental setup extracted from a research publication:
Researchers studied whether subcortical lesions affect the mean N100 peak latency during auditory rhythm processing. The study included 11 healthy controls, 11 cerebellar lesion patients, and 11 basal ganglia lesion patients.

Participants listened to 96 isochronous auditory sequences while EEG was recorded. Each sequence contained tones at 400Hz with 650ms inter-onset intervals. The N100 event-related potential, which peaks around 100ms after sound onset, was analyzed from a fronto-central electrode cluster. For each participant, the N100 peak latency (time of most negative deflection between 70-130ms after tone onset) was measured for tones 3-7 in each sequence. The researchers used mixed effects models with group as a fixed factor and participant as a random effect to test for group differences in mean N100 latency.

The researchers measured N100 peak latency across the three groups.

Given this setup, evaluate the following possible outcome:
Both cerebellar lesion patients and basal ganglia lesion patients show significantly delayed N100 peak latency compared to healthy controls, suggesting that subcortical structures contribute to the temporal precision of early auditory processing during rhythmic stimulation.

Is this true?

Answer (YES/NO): NO